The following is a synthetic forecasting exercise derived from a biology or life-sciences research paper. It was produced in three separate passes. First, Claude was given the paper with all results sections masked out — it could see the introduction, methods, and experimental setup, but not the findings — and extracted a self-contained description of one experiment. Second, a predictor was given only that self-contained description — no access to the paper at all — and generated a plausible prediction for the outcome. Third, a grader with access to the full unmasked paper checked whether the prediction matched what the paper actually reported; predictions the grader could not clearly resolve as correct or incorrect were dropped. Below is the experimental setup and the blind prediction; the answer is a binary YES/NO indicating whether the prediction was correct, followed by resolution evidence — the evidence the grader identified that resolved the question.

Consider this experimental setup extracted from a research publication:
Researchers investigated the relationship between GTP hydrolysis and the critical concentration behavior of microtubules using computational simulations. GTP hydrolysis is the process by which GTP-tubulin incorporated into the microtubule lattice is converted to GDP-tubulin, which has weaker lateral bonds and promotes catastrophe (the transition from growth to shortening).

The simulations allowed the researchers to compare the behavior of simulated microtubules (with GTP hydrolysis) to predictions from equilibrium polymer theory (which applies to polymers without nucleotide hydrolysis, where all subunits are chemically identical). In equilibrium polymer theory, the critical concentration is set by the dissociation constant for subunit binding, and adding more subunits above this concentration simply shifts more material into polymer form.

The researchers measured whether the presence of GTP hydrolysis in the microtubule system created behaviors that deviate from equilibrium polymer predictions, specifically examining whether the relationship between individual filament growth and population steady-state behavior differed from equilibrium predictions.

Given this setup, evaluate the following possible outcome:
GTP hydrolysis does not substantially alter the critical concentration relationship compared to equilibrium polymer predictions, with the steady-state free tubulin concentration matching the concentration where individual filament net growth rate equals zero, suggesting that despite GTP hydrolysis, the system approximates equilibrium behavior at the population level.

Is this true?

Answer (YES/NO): NO